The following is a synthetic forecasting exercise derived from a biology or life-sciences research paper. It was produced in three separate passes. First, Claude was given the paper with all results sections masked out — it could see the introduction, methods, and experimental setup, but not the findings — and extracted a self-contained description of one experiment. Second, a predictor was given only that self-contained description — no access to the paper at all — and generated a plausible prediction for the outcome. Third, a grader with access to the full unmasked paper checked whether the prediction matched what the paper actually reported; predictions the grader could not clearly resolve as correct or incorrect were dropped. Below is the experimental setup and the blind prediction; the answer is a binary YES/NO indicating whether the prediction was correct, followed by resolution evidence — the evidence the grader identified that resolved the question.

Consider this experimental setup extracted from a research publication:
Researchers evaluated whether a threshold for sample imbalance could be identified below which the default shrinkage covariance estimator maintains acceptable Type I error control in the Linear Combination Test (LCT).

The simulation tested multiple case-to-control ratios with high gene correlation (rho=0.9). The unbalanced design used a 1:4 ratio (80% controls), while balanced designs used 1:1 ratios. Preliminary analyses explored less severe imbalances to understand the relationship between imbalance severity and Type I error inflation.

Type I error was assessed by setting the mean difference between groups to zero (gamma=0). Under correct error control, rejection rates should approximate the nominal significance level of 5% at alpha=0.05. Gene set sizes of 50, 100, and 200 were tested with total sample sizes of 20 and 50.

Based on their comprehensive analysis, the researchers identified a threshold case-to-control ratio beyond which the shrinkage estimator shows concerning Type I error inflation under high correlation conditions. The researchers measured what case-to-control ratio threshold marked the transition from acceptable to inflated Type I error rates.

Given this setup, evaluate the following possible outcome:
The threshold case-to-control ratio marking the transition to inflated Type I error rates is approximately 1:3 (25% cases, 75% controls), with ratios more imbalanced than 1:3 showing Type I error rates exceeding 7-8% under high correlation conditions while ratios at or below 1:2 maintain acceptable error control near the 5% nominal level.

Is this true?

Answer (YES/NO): NO